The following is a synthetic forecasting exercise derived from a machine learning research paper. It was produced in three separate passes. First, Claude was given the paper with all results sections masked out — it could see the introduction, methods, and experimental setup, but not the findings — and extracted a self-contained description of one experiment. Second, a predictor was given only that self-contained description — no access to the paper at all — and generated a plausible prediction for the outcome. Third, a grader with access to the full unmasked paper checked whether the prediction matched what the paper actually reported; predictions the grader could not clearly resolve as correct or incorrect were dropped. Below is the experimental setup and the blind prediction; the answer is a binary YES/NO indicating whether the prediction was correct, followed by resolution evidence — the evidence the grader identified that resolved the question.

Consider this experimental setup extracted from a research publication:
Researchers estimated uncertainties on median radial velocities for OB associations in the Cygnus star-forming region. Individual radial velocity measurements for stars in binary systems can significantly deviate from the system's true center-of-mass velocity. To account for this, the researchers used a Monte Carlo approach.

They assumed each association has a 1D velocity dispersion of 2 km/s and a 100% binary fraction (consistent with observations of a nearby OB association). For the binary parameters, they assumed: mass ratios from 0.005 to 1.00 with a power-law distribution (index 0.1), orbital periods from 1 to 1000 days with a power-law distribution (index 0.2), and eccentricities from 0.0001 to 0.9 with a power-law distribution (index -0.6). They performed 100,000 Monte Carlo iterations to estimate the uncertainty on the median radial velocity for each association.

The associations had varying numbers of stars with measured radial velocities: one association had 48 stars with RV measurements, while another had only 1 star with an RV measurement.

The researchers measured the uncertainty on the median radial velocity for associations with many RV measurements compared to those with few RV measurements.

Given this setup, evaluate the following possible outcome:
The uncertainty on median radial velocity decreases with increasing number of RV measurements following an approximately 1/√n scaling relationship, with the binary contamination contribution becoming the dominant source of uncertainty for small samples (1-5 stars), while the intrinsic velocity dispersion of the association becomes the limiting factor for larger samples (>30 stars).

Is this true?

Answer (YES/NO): NO